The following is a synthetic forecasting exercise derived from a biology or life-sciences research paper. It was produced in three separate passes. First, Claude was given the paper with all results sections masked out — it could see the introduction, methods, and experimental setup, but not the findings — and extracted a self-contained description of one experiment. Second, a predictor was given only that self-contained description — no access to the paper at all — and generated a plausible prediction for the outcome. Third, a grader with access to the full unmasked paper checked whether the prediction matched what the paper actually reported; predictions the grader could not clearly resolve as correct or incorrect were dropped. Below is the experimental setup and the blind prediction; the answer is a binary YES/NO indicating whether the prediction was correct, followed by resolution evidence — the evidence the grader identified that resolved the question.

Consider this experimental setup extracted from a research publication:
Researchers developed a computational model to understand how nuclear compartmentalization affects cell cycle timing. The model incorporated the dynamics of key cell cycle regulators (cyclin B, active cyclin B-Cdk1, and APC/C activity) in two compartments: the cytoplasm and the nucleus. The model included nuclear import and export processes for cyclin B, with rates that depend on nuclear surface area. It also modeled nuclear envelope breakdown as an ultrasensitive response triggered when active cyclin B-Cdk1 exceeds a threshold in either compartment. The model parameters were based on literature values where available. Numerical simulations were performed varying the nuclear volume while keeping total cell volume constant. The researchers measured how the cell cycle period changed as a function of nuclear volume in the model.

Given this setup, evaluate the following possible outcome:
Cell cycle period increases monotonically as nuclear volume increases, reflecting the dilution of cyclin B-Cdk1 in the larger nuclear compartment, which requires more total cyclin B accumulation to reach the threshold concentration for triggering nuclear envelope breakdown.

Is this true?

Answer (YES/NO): NO